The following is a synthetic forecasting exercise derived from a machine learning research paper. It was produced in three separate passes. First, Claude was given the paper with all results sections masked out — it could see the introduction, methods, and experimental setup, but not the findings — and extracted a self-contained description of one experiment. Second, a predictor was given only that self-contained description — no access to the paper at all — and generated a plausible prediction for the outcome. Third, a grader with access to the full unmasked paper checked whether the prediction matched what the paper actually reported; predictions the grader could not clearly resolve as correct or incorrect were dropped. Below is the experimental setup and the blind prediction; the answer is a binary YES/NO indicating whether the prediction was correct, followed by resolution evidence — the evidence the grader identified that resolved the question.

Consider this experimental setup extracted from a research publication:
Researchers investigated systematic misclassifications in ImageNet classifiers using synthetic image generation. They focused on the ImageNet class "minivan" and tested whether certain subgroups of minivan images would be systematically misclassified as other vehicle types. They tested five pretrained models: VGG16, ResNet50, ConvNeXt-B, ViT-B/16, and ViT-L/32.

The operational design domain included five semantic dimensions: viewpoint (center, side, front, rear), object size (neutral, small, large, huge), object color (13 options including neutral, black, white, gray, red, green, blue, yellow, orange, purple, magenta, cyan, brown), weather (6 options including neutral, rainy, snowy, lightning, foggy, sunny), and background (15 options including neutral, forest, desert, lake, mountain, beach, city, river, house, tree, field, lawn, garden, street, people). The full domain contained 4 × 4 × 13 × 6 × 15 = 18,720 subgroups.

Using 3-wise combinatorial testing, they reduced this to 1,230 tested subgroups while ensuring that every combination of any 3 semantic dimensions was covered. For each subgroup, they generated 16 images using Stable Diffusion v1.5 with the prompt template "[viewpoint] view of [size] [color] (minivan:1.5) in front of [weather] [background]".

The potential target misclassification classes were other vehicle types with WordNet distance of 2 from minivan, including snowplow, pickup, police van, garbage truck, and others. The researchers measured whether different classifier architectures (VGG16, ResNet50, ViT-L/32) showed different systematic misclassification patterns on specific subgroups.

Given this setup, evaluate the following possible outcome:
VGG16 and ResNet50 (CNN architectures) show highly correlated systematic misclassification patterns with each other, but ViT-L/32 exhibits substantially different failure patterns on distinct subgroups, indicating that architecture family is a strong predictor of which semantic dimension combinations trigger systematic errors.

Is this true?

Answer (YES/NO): NO